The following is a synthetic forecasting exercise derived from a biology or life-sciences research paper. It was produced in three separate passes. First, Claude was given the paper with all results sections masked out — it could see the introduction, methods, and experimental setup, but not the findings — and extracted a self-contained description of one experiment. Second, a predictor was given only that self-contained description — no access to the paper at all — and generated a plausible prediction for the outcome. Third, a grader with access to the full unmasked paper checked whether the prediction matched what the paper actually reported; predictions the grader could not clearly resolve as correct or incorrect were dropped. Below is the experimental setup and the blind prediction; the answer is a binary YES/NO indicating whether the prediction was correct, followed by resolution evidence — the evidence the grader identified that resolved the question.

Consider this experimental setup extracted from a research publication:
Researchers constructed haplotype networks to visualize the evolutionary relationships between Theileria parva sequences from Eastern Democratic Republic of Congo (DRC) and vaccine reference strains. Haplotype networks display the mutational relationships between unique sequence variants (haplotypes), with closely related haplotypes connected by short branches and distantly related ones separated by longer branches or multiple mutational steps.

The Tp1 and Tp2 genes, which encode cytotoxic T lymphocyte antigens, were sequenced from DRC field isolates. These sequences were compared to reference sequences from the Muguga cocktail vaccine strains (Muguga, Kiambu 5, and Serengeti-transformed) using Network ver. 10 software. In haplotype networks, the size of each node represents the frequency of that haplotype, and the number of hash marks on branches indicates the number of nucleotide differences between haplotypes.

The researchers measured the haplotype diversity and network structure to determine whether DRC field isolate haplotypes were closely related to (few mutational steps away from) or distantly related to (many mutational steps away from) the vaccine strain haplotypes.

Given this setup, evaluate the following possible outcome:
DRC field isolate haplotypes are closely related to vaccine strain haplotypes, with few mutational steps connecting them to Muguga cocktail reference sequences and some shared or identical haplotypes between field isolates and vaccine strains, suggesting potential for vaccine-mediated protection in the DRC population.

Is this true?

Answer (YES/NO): NO